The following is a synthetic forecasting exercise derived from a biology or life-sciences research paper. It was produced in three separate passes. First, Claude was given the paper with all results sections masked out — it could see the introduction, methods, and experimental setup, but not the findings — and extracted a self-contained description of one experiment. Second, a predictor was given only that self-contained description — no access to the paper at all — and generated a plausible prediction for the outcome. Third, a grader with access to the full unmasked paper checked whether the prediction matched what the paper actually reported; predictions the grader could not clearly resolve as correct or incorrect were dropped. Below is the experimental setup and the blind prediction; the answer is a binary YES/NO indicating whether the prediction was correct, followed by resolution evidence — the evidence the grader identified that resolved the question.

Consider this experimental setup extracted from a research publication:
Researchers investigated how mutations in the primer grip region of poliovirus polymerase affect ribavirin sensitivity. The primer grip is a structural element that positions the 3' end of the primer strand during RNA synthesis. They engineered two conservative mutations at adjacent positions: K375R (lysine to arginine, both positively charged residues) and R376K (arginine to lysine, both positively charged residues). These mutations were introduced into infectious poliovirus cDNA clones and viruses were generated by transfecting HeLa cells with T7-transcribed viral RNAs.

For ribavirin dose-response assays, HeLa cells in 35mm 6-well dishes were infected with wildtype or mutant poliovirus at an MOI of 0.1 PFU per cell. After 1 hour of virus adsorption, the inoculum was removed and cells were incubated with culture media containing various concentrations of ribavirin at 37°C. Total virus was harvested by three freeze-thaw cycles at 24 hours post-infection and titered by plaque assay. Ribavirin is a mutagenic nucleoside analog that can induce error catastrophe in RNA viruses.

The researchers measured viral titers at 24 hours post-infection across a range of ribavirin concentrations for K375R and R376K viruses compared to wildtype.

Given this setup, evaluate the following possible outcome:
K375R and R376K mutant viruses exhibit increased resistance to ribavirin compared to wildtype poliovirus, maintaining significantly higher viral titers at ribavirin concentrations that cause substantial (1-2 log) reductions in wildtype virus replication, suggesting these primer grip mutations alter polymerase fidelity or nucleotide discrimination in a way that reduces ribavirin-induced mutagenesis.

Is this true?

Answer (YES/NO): NO